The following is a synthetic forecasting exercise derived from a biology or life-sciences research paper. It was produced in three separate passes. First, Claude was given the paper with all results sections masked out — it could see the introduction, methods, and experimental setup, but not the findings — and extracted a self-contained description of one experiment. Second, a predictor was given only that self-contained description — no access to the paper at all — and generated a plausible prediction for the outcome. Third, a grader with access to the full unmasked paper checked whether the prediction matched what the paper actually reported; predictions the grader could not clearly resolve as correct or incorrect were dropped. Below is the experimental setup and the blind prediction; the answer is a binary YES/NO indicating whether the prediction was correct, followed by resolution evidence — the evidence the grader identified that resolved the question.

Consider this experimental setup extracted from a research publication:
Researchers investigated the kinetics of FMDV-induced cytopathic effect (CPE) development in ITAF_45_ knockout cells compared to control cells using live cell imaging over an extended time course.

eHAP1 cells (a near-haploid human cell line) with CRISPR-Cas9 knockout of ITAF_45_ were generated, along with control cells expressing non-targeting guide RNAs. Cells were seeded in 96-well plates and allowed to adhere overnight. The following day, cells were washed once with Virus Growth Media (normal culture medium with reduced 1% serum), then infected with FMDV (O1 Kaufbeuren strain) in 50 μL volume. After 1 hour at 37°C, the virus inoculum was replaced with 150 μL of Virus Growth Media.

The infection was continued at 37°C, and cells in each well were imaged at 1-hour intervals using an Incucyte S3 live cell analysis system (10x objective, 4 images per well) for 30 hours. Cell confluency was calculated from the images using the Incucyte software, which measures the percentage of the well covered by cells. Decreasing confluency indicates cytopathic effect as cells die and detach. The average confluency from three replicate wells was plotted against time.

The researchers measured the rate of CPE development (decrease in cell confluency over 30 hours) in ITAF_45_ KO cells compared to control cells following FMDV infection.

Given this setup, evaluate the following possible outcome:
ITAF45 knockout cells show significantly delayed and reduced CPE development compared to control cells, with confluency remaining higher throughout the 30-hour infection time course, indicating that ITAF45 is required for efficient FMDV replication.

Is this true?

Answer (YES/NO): YES